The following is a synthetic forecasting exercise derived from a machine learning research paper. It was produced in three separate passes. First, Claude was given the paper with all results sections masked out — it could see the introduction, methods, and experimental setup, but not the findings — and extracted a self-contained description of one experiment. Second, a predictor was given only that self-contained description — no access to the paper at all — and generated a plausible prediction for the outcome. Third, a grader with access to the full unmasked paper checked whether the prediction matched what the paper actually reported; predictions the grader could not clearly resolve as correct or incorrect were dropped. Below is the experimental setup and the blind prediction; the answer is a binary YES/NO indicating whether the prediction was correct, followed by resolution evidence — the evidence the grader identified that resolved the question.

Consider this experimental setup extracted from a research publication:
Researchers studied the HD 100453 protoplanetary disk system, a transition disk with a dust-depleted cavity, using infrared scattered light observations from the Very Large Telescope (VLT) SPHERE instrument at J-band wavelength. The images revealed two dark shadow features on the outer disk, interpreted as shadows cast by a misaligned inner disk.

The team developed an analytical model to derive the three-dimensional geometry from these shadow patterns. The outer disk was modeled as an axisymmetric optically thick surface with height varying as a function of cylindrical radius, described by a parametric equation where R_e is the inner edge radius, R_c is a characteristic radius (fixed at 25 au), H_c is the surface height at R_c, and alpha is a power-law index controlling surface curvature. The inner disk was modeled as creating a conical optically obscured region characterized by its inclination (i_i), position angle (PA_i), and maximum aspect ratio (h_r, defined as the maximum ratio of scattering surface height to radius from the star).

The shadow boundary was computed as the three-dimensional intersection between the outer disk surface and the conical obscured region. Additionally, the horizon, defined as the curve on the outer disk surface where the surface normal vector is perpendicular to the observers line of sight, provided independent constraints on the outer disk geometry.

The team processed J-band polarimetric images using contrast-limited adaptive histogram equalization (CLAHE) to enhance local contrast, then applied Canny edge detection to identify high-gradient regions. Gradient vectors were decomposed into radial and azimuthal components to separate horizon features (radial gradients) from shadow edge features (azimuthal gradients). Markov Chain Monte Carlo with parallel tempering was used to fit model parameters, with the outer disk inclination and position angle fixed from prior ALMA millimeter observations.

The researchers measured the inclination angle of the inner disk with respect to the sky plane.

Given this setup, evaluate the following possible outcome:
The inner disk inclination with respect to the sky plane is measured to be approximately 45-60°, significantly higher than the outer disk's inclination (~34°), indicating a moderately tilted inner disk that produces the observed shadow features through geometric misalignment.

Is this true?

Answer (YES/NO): YES